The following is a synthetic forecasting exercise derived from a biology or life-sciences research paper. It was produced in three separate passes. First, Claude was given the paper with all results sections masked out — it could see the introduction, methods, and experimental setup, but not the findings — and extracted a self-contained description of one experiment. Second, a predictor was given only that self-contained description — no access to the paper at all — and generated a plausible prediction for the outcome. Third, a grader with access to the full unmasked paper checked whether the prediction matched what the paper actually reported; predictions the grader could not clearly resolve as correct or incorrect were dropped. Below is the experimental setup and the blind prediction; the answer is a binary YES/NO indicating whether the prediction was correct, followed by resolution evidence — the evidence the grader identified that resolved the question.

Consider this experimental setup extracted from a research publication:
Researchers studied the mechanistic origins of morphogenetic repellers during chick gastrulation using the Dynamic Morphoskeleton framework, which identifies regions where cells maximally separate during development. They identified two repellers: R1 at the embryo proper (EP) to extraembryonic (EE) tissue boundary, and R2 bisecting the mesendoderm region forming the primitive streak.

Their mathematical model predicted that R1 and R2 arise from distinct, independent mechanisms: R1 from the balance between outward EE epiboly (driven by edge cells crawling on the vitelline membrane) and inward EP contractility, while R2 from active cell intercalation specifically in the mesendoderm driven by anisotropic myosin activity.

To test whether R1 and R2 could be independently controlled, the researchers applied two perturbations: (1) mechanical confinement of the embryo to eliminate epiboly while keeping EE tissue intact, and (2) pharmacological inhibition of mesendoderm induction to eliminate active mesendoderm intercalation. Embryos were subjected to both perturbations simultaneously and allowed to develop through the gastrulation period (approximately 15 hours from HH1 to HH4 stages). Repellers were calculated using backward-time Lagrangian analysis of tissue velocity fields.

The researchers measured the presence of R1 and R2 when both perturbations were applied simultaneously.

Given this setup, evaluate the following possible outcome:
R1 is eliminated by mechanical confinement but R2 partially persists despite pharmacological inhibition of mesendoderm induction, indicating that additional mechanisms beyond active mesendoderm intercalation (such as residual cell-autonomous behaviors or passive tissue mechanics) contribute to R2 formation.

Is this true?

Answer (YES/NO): NO